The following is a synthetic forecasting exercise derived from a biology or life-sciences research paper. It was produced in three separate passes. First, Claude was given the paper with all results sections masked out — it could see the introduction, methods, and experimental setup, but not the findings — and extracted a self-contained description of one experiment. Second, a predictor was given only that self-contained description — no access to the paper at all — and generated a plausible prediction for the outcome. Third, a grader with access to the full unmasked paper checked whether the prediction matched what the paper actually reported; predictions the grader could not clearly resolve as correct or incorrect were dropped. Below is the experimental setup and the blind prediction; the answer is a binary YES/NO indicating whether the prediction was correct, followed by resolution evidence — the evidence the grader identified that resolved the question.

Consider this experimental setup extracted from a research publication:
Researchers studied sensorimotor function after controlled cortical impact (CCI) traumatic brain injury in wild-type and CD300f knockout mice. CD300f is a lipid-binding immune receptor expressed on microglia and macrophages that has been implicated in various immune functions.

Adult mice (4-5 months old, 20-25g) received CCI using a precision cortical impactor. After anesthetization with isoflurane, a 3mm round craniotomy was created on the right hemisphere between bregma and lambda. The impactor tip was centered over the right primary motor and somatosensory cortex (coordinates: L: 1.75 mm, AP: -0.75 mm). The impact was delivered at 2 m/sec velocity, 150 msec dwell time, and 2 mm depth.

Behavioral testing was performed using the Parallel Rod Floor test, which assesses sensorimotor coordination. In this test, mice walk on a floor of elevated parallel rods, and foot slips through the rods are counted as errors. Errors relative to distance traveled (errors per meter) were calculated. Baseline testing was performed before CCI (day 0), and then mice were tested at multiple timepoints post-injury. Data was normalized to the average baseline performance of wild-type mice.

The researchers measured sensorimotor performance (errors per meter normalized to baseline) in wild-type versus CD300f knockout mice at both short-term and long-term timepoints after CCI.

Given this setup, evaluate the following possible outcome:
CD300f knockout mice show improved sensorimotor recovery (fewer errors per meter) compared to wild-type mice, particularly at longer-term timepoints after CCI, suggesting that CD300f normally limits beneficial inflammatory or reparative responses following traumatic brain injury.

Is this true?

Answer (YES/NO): NO